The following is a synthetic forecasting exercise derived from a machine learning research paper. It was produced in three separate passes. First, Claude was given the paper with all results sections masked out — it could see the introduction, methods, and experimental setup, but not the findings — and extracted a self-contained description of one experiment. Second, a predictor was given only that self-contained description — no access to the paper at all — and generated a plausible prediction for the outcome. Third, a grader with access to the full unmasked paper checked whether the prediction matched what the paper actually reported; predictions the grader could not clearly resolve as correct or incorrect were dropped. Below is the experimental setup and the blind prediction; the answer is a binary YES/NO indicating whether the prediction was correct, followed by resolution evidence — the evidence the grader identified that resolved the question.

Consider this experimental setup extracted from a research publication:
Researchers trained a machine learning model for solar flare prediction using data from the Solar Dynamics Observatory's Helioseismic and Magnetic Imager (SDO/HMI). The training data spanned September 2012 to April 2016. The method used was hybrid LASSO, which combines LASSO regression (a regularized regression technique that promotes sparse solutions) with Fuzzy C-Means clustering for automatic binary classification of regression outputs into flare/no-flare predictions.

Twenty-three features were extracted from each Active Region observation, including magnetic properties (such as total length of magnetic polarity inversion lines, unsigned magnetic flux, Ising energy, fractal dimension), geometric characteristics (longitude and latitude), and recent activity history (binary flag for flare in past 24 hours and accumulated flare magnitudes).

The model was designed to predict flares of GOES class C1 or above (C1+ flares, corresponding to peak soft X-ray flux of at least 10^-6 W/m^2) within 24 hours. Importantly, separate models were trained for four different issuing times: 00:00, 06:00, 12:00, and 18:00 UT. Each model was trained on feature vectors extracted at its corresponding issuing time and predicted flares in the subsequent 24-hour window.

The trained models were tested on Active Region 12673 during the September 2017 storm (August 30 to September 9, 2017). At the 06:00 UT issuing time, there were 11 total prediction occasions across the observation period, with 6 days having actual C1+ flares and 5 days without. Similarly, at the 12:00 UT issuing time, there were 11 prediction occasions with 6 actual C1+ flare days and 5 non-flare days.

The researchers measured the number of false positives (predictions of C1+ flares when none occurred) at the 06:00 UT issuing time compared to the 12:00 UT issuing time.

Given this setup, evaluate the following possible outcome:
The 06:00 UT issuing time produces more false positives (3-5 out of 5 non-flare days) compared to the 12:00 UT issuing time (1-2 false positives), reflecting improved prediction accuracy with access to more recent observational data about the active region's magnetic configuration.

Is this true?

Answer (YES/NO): NO